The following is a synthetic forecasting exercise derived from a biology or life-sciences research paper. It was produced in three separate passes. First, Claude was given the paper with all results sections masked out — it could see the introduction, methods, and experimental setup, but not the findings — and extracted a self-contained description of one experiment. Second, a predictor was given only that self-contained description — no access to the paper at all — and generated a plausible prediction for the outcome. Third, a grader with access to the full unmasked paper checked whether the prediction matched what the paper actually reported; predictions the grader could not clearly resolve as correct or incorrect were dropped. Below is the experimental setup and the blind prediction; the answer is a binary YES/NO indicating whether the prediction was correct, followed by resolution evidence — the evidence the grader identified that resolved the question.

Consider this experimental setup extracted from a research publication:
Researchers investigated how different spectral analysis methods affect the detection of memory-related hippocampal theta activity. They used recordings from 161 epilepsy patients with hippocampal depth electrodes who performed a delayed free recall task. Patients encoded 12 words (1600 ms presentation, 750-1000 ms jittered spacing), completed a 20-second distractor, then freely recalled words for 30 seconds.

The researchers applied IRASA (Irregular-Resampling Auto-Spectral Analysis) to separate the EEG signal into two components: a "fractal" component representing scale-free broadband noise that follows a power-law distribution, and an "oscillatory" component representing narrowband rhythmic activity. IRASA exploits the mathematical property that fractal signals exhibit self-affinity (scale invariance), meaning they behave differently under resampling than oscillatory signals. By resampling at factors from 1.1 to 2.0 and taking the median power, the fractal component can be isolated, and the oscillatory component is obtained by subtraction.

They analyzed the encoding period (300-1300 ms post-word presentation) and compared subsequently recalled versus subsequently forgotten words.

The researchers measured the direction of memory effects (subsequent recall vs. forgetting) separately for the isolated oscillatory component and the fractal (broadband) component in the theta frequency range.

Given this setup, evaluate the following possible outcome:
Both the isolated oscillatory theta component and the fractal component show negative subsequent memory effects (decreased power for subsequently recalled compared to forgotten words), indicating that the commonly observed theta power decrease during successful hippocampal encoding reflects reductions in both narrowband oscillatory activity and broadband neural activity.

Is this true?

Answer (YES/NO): NO